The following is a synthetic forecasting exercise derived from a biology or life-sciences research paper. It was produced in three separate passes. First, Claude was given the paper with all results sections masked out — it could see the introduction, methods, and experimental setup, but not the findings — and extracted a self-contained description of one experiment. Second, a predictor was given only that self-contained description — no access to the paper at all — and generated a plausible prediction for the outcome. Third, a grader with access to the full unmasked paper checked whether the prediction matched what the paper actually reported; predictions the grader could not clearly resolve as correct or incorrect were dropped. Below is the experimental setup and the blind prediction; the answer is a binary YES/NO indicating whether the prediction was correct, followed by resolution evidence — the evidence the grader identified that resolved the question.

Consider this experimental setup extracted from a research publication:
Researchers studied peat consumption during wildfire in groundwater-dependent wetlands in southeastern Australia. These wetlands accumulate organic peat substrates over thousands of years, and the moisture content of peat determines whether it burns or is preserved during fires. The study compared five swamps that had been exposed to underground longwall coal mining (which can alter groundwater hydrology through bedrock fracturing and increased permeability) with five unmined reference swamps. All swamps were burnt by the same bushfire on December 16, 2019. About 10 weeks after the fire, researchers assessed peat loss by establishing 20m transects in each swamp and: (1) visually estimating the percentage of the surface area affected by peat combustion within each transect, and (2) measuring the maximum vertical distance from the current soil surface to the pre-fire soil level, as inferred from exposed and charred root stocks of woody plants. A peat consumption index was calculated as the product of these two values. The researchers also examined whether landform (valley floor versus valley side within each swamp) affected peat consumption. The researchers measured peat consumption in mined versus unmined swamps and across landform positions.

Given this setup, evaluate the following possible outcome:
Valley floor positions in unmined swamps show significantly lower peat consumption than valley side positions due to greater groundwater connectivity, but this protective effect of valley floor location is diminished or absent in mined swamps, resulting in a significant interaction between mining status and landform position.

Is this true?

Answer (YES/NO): NO